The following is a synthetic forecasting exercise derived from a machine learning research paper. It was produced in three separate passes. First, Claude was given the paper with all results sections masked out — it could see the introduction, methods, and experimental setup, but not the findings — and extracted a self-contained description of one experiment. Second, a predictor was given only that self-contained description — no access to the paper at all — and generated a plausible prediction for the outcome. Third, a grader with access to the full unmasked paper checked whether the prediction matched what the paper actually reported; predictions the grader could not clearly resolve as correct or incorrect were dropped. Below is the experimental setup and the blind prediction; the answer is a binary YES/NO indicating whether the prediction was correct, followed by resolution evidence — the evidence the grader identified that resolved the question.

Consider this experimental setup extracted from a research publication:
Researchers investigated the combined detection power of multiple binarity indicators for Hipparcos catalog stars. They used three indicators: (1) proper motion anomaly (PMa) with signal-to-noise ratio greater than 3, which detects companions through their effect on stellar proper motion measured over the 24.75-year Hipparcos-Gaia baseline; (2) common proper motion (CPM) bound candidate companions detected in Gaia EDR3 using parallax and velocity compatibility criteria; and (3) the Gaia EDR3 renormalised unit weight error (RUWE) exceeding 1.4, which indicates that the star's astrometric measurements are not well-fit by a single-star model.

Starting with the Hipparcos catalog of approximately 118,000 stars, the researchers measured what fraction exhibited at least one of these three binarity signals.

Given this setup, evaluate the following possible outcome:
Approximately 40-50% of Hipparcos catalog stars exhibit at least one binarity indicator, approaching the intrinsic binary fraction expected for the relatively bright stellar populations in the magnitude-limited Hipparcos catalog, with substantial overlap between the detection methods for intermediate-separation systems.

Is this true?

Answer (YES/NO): YES